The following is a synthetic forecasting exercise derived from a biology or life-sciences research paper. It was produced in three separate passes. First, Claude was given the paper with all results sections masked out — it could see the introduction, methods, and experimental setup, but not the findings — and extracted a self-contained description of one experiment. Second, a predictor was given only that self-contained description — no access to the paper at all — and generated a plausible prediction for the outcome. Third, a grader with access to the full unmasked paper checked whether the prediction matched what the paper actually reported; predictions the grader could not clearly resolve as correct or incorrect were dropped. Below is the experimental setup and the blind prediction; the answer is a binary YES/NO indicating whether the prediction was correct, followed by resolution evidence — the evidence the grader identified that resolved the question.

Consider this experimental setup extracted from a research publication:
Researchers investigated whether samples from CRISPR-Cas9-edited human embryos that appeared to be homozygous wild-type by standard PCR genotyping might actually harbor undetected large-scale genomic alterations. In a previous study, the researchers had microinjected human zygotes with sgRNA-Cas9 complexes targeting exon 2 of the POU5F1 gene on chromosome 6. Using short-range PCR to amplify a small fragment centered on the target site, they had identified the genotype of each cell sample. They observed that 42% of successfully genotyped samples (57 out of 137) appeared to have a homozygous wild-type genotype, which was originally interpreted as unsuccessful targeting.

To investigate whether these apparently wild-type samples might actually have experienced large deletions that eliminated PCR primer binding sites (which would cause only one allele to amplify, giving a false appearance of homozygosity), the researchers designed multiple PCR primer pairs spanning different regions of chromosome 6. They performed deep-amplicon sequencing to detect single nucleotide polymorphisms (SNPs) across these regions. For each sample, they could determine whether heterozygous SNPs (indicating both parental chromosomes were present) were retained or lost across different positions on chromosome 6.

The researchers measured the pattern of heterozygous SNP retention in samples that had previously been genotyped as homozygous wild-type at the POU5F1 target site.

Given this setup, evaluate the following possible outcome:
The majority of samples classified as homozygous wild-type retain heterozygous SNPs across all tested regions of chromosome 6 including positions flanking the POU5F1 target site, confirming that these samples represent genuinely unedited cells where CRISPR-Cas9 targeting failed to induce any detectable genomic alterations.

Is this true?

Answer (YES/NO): NO